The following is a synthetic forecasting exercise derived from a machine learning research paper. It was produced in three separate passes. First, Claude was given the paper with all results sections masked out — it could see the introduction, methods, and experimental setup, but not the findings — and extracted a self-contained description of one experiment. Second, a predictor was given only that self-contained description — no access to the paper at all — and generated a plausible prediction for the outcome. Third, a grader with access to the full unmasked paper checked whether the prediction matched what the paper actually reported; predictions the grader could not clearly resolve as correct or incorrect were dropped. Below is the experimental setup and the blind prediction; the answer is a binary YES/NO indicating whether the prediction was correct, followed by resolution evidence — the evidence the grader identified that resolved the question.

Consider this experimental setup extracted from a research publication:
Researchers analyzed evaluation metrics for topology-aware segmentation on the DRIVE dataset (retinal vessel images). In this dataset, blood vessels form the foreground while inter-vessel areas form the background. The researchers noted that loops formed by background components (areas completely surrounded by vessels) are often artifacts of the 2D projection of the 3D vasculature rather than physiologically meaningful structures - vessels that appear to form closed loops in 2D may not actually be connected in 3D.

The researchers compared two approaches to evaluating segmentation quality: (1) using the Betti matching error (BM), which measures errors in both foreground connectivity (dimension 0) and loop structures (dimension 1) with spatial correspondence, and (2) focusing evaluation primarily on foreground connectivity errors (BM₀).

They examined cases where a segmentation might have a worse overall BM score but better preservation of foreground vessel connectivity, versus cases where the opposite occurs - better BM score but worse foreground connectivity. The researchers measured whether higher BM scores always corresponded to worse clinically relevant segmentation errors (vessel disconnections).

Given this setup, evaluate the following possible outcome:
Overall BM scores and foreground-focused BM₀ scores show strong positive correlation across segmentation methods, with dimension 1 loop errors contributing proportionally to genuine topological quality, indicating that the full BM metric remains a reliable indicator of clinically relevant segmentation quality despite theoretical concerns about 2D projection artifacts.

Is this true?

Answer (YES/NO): NO